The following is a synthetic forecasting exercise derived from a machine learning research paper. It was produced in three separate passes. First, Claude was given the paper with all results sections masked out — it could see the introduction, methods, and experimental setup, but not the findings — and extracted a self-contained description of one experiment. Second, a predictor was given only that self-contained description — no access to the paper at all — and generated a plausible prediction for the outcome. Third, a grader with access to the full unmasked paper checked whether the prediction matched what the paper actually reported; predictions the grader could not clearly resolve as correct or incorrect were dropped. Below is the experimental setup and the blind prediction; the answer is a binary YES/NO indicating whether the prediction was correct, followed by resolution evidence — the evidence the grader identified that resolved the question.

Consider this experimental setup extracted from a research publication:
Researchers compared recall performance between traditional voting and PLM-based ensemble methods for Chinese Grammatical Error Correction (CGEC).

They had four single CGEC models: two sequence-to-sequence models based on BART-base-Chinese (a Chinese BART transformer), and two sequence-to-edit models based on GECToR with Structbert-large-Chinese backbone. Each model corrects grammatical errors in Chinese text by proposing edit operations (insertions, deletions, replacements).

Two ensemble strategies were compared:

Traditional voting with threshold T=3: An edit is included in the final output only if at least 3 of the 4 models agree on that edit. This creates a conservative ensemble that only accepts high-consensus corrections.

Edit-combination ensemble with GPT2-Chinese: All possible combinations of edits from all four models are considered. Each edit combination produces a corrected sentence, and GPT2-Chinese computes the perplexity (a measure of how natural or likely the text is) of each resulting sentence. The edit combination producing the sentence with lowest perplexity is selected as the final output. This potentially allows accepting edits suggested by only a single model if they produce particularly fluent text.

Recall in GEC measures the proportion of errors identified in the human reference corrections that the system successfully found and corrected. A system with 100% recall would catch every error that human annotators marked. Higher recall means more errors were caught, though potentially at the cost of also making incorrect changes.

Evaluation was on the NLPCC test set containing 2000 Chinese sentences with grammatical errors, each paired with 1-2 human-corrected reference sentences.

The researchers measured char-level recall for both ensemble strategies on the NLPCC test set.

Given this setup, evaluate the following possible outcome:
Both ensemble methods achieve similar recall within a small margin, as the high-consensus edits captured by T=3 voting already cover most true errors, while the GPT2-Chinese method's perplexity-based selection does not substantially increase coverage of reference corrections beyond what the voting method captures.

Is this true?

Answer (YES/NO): NO